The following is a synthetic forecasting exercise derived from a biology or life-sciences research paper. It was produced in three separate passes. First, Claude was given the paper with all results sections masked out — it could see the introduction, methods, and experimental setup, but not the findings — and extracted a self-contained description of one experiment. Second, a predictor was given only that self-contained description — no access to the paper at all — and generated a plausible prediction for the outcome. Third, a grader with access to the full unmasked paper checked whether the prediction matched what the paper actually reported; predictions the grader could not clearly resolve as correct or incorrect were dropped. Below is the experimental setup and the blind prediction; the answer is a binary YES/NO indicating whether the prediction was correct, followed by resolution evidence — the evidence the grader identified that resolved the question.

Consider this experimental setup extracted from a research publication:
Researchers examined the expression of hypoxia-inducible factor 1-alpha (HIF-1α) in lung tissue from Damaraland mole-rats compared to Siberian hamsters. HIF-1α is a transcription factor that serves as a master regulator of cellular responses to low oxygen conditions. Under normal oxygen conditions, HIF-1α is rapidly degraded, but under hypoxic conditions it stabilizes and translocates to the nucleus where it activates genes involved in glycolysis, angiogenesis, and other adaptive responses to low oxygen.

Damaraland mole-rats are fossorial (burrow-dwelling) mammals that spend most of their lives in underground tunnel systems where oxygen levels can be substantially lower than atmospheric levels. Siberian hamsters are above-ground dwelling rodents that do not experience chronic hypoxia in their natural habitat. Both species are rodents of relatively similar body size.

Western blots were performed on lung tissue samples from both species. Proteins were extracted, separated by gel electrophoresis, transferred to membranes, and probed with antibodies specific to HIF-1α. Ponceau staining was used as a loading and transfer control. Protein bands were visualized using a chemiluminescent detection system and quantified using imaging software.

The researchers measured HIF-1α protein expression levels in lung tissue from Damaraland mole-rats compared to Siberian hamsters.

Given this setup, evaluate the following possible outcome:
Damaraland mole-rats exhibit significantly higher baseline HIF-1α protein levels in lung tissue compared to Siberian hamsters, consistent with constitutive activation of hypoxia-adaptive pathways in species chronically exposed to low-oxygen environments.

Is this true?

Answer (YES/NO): YES